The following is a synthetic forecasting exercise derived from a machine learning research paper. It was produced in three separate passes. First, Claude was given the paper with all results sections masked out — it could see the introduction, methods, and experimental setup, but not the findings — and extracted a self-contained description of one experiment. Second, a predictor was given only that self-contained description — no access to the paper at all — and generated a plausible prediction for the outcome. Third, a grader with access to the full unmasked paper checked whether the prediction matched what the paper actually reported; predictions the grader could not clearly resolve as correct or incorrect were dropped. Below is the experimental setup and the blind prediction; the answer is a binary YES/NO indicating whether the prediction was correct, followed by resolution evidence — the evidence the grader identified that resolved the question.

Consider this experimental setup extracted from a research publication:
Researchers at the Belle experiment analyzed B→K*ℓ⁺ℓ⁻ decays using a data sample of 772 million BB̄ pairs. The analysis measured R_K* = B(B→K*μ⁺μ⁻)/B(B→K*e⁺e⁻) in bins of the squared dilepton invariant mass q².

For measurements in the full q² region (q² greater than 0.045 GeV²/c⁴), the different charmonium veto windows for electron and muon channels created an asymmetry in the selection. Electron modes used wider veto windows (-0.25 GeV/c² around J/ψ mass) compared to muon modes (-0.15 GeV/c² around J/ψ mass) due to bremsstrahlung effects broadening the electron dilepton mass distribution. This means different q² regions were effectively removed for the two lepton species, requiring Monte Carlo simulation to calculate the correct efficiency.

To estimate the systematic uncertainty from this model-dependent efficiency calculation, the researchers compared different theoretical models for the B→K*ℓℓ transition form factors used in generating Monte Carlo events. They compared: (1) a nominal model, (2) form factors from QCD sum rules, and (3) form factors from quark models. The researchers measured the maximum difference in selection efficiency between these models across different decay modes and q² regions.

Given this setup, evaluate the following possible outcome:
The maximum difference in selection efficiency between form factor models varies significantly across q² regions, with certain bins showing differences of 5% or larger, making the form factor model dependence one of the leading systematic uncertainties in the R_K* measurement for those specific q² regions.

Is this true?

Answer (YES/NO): NO